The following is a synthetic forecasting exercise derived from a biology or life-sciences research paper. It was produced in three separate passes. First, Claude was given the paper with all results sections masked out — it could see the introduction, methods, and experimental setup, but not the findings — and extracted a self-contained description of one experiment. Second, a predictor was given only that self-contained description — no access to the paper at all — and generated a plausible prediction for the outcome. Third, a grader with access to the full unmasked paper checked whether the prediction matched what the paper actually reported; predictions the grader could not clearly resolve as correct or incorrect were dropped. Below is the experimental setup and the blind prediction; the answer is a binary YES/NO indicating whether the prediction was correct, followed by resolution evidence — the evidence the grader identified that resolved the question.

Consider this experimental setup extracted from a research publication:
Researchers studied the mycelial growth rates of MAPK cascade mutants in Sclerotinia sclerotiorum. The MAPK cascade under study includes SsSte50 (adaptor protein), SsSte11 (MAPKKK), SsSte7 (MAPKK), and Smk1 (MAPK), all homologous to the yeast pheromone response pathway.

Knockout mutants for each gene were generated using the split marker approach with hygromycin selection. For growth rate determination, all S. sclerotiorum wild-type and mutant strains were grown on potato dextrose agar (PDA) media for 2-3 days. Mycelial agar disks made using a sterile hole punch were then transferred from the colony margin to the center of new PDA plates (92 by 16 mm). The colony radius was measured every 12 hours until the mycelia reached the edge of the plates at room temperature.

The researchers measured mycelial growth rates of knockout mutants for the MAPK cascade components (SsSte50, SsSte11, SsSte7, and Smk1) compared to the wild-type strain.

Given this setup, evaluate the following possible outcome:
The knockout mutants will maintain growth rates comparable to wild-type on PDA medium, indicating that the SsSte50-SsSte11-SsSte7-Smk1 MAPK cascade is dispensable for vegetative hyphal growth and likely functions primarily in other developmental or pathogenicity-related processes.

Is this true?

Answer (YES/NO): NO